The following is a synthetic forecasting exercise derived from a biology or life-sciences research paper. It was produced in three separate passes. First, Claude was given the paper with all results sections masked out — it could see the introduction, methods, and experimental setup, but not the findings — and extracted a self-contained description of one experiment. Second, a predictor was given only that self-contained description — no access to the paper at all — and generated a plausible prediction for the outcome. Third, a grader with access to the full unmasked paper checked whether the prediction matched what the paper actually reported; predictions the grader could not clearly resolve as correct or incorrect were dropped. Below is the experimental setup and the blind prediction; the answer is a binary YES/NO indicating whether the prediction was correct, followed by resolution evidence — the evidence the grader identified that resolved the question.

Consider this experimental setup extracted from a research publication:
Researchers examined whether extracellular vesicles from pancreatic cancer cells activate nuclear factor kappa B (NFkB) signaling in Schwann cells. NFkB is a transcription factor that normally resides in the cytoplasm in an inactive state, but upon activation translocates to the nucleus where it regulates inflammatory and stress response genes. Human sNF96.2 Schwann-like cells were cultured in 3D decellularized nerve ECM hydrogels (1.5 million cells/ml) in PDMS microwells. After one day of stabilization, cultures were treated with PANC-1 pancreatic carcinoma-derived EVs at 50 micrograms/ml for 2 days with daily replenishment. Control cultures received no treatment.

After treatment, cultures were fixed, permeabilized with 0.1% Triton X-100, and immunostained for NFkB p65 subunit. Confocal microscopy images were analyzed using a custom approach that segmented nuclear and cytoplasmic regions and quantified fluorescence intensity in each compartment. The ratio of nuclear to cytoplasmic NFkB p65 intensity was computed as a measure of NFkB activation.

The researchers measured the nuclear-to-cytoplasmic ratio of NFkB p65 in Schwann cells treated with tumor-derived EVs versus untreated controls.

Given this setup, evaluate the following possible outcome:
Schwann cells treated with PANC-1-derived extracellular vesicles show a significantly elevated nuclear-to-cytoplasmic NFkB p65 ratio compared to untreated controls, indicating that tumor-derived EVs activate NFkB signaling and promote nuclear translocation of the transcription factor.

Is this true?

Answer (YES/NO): YES